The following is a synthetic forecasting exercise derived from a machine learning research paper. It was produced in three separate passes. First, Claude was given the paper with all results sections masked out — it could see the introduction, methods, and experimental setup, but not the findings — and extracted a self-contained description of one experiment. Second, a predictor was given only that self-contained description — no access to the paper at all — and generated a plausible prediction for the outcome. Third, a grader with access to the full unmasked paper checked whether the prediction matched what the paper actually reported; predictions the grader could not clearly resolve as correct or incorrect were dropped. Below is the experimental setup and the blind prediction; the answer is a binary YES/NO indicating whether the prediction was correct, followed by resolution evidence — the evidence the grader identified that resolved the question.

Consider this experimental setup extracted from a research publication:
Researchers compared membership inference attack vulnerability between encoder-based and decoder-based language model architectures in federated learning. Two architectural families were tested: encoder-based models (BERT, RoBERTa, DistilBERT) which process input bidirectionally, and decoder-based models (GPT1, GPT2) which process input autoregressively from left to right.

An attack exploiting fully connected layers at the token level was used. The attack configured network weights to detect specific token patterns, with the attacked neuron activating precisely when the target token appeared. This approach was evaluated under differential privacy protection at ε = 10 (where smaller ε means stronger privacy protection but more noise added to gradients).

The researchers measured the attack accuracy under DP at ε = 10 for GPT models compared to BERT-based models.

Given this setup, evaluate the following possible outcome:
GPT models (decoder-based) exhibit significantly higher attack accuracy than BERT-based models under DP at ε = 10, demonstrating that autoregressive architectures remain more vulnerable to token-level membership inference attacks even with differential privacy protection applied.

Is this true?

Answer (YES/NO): NO